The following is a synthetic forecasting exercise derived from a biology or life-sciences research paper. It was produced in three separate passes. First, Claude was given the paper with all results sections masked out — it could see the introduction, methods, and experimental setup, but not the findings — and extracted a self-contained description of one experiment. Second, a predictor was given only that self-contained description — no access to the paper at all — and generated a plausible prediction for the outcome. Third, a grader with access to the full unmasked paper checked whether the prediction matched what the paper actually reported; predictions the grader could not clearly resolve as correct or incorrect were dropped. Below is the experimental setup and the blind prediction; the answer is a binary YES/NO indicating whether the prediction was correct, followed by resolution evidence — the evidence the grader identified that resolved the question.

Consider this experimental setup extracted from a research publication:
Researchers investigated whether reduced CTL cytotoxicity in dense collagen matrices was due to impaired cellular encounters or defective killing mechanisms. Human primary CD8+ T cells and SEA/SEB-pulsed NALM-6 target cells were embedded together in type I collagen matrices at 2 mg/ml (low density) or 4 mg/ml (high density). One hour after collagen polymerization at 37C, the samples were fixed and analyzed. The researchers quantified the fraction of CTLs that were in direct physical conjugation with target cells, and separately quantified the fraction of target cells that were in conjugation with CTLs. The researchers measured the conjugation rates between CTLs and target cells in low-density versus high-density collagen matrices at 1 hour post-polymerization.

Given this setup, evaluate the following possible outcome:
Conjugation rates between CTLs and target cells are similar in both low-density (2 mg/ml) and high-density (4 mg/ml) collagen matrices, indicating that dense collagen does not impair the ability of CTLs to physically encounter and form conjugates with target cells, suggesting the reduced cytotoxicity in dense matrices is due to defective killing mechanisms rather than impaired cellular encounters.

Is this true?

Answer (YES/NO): NO